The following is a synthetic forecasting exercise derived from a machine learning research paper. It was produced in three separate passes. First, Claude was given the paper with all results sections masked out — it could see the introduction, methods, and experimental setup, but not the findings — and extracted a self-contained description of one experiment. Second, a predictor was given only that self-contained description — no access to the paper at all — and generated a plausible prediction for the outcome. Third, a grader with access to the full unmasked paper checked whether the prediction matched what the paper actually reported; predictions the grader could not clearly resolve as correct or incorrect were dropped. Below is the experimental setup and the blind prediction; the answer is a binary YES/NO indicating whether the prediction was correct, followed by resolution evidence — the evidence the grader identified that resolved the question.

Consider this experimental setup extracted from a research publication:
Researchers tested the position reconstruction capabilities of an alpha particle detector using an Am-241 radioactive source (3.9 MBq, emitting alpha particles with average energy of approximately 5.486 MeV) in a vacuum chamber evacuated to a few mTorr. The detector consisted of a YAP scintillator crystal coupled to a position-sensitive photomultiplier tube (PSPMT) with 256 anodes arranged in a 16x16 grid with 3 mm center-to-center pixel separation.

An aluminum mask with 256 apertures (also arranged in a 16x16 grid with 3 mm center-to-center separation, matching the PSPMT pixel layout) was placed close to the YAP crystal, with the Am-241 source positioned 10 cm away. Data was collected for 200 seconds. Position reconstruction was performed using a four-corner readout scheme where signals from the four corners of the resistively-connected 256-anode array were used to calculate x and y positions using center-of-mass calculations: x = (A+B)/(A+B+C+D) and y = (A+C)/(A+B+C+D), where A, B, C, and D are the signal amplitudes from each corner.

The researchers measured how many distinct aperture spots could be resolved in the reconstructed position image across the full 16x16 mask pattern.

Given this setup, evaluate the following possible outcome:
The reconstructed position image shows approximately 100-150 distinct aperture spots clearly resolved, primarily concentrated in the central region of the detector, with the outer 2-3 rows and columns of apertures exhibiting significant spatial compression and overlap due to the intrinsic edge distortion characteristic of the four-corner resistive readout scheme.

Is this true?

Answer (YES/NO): NO